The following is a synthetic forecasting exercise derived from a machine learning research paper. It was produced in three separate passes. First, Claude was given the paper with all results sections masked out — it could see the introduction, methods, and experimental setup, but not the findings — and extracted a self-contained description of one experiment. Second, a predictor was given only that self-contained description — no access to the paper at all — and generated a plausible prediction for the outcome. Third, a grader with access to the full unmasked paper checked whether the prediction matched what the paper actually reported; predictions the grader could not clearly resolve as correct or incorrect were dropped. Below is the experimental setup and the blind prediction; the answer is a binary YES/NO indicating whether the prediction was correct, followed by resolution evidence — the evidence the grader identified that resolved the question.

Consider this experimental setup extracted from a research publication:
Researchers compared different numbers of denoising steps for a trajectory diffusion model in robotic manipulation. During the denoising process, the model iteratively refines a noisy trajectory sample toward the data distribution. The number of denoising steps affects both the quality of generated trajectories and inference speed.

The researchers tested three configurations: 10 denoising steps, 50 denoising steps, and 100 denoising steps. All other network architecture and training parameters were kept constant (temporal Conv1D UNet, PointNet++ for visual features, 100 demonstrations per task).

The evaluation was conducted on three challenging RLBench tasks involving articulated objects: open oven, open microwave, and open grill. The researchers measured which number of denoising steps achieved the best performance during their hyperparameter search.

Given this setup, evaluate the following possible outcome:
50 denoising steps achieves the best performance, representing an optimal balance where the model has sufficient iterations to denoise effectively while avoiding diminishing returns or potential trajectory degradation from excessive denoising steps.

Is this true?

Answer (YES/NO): NO